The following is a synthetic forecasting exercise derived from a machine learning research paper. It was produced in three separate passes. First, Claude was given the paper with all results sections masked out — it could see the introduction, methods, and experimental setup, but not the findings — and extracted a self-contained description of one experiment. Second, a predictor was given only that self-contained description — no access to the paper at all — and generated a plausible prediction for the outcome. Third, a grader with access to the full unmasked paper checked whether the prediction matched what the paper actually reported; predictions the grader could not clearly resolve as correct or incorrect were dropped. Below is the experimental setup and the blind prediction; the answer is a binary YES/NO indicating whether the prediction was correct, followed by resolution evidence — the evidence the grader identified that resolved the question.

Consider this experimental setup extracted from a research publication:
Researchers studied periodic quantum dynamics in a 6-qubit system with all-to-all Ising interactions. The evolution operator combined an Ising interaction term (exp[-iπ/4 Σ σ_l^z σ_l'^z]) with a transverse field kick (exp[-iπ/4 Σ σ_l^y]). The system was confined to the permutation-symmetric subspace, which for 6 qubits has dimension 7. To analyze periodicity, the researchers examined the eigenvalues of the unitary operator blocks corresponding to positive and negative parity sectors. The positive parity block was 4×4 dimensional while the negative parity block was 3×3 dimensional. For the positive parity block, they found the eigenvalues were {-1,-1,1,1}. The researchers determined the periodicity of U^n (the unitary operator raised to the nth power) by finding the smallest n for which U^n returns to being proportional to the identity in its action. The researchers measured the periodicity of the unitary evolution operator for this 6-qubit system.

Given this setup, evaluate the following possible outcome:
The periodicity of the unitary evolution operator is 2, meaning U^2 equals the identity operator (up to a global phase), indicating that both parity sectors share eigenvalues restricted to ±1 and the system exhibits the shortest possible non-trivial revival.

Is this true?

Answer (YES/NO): NO